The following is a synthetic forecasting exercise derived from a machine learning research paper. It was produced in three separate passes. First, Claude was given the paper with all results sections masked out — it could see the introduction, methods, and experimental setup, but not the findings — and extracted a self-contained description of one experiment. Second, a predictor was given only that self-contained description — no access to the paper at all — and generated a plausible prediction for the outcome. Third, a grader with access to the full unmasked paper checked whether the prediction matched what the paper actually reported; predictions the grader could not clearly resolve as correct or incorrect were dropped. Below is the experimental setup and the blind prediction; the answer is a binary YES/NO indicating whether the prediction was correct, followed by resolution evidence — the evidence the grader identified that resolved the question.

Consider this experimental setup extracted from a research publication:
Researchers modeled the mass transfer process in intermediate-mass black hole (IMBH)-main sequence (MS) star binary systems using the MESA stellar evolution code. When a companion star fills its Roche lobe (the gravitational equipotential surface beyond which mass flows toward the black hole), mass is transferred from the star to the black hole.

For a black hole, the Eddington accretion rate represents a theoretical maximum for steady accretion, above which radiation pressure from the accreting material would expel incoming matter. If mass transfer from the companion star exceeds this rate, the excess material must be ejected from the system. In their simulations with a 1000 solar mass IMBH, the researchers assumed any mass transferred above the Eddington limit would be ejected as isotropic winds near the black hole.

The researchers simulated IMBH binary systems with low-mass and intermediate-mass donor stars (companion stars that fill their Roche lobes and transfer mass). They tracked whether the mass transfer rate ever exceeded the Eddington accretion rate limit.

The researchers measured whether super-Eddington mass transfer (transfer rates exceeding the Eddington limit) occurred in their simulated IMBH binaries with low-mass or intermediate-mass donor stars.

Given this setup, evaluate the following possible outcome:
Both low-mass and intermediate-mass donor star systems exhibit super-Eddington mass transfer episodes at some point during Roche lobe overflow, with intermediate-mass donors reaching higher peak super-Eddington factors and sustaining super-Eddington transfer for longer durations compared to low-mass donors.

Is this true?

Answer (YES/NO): NO